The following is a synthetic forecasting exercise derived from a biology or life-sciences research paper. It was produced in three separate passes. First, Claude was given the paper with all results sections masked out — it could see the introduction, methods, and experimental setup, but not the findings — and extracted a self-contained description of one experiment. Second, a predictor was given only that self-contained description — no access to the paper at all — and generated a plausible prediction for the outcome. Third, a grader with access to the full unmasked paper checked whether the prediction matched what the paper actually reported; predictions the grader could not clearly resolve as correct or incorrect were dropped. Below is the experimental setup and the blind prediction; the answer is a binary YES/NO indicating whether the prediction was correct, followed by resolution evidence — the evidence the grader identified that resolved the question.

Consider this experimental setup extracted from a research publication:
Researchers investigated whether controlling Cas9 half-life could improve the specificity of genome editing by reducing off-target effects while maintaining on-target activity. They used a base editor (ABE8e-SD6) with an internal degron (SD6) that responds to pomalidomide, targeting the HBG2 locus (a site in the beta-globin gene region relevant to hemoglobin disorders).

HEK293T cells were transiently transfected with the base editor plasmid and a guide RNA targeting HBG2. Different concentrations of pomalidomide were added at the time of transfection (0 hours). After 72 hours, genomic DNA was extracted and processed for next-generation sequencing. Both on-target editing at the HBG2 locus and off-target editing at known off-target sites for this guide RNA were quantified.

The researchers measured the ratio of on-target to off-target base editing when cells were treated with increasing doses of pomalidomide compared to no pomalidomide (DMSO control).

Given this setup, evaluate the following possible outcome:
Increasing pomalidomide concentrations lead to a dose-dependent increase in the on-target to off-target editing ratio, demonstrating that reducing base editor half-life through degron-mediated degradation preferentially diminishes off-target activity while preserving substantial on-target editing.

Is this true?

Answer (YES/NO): NO